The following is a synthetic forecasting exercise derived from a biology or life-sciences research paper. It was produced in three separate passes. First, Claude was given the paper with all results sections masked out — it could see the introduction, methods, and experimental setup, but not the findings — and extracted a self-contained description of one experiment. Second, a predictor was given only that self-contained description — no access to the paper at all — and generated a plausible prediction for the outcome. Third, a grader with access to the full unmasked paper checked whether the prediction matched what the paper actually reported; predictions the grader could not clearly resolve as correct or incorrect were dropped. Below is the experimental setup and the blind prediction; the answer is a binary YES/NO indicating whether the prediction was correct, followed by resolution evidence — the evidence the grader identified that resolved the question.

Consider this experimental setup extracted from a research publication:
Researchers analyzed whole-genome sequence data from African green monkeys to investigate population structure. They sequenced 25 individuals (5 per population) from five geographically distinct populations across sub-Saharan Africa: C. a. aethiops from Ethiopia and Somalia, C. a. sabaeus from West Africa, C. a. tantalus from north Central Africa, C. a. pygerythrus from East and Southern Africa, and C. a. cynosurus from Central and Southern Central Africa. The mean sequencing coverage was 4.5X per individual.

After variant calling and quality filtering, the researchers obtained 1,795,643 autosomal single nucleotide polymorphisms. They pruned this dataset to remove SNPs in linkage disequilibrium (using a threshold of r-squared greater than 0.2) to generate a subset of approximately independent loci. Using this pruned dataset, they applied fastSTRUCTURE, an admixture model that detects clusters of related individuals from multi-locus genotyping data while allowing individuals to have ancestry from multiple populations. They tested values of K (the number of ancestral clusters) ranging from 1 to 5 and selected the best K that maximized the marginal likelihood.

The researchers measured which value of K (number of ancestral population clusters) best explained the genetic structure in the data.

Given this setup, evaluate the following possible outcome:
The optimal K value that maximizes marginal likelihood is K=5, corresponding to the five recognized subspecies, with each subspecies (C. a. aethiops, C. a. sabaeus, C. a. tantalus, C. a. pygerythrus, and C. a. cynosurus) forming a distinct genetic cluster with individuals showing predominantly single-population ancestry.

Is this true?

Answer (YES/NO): NO